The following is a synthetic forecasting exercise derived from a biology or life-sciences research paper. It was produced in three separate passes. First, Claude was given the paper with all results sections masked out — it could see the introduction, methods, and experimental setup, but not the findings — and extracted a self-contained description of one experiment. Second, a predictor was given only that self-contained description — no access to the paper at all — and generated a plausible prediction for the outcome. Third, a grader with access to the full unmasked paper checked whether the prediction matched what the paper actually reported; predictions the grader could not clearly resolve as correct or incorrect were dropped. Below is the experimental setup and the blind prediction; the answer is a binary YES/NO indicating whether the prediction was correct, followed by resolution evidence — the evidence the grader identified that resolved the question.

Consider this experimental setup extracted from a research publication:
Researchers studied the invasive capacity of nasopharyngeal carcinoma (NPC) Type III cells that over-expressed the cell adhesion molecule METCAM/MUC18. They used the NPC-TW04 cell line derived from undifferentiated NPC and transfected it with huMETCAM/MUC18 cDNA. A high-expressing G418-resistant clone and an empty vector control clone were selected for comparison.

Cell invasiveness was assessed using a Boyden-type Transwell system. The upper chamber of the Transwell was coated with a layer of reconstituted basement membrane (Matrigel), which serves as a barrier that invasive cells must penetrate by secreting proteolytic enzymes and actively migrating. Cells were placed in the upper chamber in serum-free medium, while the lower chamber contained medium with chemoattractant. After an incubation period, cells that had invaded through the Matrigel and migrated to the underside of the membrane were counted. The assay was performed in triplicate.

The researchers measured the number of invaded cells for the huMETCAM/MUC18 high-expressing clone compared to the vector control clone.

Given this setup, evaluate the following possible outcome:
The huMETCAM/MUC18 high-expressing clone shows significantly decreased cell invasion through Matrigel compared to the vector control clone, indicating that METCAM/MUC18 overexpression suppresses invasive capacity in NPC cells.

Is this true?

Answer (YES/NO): NO